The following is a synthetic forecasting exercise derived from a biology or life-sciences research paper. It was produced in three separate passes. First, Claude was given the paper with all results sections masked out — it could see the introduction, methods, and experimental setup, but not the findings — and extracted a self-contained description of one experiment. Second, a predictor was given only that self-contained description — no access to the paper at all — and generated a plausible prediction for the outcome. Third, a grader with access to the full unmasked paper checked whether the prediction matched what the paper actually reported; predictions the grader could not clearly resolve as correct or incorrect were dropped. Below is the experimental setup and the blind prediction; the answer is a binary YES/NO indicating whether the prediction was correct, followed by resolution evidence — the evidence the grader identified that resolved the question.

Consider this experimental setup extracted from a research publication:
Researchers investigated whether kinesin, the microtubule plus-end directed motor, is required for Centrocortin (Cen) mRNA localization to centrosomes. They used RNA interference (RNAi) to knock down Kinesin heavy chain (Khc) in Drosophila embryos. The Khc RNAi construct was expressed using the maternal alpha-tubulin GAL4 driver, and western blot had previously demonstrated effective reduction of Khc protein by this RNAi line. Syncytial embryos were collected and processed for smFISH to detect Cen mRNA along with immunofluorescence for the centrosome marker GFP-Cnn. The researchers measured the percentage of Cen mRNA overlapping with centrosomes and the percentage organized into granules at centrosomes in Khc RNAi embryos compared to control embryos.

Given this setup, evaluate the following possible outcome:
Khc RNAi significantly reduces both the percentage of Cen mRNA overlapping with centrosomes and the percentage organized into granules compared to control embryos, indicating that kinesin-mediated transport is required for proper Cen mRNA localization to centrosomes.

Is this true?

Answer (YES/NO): NO